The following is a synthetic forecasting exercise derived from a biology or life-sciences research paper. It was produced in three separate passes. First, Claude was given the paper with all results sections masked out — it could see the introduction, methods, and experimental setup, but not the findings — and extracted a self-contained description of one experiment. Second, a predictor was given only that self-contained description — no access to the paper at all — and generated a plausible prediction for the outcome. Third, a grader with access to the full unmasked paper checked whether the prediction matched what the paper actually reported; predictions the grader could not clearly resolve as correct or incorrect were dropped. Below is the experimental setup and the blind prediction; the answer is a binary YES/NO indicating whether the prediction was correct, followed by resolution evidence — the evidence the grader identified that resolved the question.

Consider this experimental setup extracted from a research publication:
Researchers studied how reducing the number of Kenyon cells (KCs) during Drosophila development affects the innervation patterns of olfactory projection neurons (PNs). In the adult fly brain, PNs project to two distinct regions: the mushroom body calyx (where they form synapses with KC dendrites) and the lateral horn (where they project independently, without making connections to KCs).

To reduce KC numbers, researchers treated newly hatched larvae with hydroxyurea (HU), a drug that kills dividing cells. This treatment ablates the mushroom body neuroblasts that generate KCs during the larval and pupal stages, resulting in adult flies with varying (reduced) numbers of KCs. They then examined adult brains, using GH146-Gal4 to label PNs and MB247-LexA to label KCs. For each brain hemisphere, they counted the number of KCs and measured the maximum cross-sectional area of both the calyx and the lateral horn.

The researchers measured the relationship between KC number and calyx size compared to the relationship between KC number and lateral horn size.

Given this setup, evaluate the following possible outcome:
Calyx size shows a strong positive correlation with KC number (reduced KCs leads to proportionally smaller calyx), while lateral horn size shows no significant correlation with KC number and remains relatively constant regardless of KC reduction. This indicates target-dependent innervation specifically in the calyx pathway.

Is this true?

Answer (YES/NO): YES